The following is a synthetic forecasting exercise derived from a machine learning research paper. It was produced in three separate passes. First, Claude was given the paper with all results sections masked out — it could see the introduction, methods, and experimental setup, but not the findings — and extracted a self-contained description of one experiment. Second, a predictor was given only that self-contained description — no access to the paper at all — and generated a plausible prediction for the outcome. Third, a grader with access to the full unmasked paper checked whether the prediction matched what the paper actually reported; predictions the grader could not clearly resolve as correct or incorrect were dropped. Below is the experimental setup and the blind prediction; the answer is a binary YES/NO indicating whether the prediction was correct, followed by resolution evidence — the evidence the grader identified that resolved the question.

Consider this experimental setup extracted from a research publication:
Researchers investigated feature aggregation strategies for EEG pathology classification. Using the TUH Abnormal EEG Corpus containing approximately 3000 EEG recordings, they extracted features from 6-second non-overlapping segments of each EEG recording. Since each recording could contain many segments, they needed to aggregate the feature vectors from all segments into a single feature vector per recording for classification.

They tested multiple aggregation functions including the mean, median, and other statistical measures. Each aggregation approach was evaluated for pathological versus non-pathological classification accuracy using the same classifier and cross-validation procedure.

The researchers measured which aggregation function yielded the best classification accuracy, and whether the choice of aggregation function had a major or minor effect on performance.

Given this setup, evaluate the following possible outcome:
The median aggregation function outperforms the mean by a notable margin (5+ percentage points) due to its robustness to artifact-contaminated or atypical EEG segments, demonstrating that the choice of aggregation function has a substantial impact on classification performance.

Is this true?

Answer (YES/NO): NO